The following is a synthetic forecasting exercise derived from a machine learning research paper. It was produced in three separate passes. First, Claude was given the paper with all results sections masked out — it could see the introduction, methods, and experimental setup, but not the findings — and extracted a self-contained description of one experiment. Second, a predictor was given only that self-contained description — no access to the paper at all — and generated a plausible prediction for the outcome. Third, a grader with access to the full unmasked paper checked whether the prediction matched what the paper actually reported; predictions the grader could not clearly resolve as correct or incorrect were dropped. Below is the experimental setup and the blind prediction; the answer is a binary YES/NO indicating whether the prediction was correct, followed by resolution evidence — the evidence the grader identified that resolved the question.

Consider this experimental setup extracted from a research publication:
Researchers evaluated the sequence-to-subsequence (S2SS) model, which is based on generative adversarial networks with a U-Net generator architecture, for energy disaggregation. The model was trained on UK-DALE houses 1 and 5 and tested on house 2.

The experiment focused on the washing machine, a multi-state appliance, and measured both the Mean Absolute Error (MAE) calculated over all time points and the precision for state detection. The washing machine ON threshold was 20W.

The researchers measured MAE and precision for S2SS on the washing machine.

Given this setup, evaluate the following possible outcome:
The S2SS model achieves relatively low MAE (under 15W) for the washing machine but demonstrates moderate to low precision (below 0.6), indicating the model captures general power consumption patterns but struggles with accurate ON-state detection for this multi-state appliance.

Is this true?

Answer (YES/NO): NO